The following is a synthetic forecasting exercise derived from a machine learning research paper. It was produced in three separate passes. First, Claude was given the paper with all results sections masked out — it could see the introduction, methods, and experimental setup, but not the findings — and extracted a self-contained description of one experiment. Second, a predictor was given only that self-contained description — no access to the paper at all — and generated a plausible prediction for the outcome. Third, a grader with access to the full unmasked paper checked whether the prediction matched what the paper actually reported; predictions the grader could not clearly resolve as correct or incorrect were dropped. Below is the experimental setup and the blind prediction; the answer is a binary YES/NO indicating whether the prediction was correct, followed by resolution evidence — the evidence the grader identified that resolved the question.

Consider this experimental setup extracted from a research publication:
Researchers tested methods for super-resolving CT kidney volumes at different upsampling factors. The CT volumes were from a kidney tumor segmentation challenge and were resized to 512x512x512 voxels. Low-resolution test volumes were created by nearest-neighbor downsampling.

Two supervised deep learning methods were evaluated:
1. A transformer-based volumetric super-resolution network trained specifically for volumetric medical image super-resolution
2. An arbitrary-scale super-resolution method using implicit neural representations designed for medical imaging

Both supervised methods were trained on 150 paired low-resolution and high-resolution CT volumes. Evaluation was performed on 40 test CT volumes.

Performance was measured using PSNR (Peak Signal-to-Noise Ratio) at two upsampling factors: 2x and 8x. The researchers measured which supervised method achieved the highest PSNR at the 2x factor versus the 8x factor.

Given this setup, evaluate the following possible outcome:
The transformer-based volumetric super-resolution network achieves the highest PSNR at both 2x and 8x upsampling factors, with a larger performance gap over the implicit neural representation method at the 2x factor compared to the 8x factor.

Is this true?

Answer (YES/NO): NO